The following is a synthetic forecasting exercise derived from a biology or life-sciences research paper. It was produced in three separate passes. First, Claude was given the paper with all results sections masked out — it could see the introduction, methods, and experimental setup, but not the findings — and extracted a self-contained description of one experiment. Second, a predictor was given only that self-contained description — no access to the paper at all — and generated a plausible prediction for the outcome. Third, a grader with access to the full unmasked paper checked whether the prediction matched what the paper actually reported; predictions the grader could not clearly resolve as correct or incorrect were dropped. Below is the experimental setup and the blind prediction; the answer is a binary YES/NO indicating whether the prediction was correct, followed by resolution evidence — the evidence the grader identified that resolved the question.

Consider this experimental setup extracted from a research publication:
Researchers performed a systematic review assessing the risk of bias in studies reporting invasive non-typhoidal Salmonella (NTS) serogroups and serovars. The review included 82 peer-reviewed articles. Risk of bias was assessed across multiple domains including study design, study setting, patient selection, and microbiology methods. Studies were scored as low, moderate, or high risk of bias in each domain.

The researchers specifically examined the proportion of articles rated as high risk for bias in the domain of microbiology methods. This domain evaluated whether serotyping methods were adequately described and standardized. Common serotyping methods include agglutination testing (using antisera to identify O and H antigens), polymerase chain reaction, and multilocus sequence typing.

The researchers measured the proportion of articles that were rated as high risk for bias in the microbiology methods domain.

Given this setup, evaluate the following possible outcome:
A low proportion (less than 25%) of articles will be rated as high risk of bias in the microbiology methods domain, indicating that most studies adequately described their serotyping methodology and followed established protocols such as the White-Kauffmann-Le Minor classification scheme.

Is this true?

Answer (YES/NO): NO